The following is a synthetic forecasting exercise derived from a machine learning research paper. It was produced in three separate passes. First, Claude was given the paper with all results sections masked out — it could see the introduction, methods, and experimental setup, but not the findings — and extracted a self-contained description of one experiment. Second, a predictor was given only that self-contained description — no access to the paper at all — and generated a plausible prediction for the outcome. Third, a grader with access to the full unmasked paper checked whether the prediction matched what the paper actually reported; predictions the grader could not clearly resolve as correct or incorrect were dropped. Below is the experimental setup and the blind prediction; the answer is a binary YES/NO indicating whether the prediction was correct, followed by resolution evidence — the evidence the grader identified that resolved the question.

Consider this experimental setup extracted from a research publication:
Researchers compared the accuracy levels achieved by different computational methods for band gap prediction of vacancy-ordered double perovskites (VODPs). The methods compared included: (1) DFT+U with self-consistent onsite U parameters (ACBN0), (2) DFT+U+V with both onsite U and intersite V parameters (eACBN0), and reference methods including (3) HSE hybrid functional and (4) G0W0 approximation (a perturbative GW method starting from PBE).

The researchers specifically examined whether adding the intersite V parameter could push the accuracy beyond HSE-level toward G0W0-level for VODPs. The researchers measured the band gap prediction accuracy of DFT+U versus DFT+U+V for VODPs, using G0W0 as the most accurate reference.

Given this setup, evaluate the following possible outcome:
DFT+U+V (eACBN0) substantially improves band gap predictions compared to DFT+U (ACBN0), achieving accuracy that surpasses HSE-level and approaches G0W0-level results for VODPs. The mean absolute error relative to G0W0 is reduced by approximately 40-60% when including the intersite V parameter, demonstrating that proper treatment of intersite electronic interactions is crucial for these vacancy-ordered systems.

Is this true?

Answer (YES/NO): NO